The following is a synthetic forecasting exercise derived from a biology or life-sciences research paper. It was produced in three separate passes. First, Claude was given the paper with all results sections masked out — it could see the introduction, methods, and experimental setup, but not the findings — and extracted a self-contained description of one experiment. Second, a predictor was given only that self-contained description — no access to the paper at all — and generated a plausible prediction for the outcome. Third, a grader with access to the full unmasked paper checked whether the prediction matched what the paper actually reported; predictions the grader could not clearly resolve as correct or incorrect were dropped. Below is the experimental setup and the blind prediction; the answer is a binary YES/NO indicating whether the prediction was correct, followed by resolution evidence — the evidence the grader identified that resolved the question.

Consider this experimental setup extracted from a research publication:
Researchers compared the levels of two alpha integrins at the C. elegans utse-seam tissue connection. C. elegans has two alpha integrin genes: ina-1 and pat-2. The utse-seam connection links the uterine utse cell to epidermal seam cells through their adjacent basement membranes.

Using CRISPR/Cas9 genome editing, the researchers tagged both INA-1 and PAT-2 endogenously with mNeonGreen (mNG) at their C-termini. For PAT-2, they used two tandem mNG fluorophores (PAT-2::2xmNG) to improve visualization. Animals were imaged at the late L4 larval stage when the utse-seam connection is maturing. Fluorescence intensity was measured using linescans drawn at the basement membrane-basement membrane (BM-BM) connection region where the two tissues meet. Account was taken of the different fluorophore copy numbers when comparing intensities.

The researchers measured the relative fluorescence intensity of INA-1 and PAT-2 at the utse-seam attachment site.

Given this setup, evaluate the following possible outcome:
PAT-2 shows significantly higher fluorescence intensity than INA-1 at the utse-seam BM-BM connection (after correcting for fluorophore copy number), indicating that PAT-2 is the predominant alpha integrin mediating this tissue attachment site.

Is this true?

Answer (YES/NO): NO